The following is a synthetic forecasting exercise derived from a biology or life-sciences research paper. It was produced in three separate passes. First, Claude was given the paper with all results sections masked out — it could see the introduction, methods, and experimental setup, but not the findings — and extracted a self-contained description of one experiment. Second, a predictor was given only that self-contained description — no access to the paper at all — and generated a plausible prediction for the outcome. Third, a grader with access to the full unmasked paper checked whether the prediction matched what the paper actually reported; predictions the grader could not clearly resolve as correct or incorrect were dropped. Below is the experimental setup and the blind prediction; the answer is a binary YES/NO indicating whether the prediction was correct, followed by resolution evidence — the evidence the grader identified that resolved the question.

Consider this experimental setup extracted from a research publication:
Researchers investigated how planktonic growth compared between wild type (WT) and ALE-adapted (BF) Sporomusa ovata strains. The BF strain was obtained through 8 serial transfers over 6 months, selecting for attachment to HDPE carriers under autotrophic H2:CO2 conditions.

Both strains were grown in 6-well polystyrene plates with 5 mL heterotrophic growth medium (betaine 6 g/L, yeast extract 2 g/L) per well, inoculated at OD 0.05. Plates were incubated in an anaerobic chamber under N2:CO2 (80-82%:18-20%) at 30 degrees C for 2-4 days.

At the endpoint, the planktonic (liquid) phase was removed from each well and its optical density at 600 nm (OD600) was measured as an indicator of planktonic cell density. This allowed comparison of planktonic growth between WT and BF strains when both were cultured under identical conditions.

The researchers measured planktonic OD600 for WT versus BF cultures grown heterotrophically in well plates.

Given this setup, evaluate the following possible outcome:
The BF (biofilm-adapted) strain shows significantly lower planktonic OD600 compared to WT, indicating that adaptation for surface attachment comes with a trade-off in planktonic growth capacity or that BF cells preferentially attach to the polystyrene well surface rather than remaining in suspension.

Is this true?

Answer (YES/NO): YES